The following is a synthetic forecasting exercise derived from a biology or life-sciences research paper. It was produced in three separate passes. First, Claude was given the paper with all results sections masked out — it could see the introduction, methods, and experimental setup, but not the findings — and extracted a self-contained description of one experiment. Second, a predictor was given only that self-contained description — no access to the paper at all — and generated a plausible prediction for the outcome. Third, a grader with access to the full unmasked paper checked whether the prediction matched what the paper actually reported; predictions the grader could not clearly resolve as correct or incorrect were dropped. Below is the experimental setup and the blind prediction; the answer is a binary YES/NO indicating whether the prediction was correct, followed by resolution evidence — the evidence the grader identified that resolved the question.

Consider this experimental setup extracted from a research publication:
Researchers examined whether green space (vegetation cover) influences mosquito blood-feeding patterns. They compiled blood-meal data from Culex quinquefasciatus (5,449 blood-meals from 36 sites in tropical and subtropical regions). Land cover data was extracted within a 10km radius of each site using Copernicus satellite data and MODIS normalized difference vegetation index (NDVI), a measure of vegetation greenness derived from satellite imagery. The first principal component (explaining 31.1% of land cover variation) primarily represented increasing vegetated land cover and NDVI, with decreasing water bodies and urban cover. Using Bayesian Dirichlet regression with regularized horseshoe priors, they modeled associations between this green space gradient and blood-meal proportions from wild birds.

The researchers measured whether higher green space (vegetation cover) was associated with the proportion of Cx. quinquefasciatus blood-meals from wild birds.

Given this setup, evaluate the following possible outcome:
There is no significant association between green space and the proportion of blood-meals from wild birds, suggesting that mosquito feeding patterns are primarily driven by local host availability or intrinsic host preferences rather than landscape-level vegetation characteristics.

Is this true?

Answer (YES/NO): YES